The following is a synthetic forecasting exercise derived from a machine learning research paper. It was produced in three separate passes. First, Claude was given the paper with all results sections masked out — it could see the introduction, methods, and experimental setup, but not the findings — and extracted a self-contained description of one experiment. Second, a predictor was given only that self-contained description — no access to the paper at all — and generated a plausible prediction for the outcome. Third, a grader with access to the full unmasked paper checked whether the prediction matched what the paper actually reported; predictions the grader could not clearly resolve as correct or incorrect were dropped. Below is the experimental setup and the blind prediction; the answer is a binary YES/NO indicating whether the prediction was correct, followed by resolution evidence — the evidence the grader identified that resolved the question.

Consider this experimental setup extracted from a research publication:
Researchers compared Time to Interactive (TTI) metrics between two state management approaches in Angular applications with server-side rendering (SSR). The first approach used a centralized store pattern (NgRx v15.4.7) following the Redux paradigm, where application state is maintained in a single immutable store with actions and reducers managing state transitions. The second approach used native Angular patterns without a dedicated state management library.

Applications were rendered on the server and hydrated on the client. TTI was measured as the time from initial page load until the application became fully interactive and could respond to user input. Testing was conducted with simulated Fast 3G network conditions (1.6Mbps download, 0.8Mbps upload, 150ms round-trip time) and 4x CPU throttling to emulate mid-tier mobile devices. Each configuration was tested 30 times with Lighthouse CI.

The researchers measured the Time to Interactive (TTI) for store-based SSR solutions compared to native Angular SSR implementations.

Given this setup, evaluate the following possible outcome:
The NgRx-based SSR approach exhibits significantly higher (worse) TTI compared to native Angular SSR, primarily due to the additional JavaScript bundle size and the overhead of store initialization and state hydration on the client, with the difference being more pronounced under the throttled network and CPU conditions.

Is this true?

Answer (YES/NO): YES